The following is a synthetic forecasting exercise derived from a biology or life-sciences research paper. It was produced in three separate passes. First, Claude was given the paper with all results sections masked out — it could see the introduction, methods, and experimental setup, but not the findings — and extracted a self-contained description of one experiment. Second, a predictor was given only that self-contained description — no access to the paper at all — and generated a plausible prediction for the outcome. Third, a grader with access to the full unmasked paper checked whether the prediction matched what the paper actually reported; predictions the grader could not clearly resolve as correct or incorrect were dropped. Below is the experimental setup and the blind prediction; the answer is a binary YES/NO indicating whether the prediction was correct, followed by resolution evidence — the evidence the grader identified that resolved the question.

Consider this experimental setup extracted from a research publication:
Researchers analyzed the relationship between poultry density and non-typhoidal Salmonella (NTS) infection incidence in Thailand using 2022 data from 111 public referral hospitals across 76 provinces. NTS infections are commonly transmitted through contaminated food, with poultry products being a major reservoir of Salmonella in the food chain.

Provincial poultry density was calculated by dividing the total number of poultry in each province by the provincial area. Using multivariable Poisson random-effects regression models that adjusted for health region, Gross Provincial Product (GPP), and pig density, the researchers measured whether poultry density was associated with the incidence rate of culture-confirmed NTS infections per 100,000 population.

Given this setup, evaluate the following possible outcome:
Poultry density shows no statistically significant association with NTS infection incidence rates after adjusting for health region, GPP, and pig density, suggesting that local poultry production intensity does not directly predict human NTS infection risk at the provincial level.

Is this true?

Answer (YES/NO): YES